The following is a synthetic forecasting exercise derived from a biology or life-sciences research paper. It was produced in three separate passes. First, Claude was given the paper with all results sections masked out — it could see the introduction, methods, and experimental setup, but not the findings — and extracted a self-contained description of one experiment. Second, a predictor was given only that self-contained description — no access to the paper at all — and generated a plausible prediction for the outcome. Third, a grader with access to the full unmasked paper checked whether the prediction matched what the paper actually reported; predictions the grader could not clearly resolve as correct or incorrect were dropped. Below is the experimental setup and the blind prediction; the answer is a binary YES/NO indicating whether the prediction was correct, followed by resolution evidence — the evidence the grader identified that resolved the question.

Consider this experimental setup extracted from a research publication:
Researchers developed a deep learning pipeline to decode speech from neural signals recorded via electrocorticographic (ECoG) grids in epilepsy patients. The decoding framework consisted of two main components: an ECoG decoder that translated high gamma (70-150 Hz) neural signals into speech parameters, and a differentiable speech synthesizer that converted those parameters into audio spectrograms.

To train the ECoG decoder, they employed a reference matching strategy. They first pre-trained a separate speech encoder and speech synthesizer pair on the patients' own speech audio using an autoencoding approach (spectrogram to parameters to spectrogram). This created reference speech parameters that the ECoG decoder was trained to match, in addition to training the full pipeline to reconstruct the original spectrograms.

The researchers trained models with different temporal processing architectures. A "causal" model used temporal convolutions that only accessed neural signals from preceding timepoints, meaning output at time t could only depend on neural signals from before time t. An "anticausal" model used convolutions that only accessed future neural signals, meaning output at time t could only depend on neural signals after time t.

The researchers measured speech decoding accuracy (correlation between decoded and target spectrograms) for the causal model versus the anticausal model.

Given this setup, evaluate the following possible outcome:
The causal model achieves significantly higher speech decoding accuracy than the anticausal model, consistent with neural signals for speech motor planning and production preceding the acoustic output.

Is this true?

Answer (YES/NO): NO